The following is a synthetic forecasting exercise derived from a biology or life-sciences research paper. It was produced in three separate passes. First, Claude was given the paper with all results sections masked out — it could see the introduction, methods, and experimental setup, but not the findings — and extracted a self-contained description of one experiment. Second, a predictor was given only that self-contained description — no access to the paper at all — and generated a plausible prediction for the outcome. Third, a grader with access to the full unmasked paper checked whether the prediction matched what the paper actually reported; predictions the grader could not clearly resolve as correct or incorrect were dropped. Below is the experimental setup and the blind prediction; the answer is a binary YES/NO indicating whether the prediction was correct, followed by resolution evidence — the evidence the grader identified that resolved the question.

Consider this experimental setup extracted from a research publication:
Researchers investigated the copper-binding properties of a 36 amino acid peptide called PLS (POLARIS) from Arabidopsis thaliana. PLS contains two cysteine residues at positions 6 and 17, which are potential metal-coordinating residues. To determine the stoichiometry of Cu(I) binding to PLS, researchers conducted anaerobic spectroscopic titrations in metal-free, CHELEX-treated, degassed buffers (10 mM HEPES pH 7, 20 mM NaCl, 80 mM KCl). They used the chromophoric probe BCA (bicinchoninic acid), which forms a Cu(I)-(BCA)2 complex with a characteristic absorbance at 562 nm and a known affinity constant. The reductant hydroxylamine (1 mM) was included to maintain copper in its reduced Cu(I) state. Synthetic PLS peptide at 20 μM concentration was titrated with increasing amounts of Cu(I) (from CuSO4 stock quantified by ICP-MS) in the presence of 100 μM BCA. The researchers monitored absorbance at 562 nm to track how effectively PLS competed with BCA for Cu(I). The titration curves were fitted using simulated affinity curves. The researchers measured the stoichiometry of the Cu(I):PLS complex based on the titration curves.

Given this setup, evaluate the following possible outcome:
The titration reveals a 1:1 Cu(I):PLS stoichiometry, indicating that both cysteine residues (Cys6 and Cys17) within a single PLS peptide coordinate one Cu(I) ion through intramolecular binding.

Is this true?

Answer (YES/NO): NO